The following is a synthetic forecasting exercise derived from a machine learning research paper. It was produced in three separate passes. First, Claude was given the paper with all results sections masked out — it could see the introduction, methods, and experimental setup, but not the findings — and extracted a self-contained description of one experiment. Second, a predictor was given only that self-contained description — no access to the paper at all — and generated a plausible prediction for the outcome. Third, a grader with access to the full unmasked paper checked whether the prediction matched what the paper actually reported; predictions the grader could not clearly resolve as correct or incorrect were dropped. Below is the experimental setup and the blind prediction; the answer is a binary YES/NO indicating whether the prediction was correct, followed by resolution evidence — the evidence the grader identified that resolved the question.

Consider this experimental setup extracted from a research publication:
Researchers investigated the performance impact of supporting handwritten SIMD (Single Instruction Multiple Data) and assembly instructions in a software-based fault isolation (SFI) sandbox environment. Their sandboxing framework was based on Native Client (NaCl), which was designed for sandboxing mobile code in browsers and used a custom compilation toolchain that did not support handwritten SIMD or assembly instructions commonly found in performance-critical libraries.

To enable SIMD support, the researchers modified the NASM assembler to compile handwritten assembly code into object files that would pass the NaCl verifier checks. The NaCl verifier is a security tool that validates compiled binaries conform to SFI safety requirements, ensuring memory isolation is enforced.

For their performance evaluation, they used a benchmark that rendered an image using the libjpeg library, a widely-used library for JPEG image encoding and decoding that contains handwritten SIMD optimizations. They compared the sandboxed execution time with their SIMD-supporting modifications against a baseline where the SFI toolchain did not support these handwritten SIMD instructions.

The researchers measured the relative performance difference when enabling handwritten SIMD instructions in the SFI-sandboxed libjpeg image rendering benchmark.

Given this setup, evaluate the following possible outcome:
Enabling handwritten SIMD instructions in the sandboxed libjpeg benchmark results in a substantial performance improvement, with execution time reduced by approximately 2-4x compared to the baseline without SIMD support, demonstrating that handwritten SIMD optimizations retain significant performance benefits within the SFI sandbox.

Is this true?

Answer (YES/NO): NO